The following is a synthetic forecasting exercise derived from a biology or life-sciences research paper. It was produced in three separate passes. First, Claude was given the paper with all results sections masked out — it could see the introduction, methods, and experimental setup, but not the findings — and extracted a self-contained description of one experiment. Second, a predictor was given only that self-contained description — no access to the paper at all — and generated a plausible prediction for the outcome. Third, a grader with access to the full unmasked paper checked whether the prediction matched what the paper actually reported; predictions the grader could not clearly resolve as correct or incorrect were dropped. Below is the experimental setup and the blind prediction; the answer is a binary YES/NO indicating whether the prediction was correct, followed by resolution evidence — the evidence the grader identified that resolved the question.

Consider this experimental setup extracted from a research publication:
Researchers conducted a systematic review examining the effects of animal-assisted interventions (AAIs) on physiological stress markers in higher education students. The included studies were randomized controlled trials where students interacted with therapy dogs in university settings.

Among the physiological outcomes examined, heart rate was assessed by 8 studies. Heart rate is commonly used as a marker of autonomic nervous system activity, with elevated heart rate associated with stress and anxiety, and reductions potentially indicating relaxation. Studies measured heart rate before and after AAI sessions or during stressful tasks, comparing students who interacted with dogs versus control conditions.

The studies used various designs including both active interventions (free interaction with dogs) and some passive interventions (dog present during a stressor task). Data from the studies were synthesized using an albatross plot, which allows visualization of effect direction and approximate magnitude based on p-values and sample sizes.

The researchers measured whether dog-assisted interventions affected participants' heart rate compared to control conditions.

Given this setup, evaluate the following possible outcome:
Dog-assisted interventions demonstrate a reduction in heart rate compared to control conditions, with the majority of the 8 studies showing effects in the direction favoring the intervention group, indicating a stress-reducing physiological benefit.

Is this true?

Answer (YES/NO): NO